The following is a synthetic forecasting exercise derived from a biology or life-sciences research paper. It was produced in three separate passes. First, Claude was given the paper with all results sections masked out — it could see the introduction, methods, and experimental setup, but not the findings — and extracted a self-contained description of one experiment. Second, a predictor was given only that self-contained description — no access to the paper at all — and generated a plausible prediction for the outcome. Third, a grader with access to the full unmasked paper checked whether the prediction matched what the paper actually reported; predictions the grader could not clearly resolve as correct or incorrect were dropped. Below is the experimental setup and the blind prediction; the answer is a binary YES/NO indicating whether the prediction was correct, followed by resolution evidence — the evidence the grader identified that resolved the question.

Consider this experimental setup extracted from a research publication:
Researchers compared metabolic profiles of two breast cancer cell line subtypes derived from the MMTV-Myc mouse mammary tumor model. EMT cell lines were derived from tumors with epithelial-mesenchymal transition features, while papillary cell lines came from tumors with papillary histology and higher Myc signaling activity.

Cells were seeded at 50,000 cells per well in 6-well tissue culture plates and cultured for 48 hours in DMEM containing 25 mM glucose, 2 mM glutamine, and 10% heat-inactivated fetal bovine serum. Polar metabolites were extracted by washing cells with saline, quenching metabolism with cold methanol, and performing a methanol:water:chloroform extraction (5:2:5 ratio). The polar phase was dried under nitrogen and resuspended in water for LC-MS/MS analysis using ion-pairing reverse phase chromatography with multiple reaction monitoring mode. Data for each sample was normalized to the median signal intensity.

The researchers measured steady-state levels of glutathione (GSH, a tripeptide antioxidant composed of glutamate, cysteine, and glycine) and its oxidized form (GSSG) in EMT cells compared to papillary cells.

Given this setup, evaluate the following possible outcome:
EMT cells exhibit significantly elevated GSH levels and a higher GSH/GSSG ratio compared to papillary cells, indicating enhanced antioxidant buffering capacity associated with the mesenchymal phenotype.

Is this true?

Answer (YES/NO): NO